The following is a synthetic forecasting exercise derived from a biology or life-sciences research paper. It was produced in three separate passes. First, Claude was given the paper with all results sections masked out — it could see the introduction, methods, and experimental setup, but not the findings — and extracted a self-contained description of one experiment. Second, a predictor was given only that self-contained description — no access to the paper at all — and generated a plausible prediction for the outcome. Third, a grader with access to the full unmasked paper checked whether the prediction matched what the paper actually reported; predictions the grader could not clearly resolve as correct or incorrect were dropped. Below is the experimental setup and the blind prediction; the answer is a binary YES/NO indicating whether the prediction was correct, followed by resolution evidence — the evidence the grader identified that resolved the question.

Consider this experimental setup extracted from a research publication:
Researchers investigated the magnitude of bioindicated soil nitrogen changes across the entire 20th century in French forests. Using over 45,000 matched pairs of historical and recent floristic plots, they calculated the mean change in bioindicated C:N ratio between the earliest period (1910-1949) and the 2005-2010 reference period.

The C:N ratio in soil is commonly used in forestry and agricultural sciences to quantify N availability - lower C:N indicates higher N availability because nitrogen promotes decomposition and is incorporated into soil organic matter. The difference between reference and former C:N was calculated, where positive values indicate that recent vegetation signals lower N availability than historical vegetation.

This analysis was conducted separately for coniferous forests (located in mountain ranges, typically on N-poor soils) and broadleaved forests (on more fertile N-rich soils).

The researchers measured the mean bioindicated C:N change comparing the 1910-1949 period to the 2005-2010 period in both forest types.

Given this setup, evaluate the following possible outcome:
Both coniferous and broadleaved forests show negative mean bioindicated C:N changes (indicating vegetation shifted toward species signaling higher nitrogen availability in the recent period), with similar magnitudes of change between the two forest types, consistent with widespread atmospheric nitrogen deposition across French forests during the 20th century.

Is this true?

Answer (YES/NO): NO